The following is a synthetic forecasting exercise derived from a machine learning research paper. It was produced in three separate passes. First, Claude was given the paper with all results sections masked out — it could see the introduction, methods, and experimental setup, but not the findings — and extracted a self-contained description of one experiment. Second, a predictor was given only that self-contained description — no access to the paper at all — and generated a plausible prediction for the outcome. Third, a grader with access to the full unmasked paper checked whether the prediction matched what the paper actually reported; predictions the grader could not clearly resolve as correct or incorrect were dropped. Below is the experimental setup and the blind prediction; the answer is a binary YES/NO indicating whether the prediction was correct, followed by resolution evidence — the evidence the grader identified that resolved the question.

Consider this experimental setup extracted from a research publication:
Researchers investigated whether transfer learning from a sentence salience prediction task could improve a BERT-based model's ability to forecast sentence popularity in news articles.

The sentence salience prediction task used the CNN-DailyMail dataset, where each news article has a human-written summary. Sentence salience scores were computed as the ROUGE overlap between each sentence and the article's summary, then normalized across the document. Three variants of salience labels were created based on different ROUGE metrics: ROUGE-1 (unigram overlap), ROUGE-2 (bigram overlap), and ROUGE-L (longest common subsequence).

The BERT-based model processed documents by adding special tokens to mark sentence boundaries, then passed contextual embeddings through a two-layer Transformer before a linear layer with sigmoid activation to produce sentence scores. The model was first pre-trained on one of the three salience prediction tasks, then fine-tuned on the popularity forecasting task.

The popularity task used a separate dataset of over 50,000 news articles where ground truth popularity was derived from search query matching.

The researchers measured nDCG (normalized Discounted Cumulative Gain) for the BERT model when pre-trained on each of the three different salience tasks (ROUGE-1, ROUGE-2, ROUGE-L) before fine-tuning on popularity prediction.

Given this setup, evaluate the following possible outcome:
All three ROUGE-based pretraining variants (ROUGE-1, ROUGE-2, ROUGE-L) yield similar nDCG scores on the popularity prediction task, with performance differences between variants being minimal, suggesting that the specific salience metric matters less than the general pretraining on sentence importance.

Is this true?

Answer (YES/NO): YES